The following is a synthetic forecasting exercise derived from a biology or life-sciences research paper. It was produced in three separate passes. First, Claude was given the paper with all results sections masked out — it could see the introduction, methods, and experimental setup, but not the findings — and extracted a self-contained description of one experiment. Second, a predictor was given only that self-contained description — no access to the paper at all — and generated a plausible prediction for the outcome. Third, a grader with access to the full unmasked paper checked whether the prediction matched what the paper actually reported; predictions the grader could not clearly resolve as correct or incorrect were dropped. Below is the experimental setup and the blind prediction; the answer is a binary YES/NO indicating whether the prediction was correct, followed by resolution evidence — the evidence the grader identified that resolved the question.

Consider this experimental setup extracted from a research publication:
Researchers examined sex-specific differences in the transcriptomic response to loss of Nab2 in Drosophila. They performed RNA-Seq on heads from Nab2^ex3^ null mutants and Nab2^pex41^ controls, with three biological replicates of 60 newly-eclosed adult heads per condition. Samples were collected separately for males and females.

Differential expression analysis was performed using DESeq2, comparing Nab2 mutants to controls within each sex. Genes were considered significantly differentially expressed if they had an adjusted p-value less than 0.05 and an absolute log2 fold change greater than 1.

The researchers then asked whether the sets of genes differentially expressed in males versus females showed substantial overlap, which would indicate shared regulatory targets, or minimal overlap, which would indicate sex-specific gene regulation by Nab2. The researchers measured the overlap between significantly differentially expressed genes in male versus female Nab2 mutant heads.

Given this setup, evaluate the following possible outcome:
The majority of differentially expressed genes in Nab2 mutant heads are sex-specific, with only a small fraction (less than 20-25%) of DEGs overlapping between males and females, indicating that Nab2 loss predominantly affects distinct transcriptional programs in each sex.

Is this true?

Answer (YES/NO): NO